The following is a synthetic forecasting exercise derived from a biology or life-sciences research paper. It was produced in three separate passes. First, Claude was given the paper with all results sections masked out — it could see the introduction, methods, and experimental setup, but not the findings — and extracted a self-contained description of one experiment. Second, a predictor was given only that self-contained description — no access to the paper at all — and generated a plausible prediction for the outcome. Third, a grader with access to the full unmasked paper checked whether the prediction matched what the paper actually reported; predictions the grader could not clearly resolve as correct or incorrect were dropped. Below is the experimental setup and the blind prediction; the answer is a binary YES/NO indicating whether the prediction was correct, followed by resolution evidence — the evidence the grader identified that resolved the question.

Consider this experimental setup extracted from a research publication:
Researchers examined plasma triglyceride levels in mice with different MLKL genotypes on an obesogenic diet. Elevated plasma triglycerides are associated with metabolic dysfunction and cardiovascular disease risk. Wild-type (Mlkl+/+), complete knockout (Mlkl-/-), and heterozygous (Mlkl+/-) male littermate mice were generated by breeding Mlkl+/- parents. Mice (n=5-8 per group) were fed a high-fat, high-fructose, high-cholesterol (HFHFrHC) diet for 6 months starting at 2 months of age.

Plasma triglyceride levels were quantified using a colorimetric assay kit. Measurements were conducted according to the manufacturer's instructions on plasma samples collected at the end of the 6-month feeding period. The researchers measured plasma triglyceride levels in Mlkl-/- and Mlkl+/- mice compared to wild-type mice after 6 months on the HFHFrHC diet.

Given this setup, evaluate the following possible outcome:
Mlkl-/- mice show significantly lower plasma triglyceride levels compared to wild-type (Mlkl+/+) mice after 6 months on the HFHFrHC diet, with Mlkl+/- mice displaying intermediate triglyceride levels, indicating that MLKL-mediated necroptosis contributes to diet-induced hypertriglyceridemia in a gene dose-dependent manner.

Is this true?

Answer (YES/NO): NO